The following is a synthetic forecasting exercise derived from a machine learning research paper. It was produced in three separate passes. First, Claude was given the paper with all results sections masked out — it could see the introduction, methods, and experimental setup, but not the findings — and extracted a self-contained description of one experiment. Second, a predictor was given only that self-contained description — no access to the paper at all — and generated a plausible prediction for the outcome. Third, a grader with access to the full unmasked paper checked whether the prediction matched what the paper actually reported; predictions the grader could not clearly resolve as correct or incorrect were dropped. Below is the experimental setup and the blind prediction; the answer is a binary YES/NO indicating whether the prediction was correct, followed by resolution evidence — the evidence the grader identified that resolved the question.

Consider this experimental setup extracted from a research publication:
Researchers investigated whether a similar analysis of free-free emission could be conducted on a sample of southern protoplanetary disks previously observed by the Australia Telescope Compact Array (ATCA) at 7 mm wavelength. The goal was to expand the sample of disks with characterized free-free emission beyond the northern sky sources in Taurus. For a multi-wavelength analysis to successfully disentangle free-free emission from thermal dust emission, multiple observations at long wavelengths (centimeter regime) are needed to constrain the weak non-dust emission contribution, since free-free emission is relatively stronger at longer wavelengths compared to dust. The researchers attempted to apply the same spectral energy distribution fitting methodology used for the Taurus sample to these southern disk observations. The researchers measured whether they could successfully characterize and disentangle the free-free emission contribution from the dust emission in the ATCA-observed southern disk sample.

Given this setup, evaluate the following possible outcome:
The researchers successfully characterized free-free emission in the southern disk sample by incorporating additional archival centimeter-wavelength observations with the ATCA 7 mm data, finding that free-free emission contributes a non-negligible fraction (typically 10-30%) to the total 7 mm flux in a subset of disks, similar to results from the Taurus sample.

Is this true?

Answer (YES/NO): NO